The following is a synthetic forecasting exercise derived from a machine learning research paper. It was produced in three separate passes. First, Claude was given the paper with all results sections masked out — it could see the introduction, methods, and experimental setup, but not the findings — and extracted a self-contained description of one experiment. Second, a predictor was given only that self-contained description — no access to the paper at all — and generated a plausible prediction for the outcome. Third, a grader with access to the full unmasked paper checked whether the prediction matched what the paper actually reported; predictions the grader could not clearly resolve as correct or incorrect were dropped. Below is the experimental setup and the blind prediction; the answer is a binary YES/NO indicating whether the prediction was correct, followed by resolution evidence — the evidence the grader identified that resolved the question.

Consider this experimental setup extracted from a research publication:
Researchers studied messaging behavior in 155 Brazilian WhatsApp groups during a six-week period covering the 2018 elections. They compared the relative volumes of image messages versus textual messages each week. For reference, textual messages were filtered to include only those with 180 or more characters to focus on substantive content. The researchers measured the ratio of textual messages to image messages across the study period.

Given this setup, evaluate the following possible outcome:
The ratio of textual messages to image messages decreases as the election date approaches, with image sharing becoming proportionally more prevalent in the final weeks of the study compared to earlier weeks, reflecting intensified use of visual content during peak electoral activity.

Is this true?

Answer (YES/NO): NO